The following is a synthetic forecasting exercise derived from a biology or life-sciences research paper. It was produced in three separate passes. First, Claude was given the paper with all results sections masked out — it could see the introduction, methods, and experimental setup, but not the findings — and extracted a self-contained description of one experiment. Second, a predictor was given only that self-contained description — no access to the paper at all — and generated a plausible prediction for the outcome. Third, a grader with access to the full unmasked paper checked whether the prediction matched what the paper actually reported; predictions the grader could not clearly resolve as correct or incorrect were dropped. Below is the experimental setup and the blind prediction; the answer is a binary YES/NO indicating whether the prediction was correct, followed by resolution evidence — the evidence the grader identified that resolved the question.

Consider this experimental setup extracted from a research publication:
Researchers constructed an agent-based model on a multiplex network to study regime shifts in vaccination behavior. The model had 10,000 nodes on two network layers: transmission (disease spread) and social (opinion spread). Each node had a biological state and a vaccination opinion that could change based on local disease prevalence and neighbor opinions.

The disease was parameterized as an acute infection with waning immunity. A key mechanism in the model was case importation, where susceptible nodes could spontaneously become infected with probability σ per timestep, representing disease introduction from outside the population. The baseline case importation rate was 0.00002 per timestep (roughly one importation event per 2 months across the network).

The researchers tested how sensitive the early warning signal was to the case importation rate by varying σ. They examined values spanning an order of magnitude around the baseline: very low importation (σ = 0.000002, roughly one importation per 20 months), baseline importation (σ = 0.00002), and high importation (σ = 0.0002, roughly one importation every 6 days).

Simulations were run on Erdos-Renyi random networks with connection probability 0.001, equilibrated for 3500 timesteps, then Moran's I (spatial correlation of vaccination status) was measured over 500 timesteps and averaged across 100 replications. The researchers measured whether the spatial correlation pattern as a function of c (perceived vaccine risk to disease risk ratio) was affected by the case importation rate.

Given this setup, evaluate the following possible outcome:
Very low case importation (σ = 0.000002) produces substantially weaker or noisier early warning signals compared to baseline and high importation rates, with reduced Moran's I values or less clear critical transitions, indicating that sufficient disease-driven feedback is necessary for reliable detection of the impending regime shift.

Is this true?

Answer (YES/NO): NO